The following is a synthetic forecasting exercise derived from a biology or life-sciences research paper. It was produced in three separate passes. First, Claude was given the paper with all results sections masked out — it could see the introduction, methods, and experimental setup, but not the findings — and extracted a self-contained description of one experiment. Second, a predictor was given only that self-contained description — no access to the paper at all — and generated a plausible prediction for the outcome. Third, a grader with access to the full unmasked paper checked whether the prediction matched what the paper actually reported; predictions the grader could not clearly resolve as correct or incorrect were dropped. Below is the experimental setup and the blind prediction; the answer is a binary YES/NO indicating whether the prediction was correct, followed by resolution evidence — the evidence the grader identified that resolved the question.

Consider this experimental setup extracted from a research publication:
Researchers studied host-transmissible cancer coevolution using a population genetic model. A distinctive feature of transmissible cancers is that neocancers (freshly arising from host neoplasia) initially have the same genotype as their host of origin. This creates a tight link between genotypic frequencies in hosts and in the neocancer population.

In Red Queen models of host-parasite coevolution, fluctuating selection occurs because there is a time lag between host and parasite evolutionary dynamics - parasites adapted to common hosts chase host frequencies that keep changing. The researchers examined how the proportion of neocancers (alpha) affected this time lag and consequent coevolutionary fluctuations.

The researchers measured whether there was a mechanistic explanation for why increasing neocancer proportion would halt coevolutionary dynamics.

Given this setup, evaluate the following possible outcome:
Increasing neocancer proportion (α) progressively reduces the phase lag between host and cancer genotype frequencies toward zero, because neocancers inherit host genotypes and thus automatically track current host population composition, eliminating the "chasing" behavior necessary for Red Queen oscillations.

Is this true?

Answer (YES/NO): YES